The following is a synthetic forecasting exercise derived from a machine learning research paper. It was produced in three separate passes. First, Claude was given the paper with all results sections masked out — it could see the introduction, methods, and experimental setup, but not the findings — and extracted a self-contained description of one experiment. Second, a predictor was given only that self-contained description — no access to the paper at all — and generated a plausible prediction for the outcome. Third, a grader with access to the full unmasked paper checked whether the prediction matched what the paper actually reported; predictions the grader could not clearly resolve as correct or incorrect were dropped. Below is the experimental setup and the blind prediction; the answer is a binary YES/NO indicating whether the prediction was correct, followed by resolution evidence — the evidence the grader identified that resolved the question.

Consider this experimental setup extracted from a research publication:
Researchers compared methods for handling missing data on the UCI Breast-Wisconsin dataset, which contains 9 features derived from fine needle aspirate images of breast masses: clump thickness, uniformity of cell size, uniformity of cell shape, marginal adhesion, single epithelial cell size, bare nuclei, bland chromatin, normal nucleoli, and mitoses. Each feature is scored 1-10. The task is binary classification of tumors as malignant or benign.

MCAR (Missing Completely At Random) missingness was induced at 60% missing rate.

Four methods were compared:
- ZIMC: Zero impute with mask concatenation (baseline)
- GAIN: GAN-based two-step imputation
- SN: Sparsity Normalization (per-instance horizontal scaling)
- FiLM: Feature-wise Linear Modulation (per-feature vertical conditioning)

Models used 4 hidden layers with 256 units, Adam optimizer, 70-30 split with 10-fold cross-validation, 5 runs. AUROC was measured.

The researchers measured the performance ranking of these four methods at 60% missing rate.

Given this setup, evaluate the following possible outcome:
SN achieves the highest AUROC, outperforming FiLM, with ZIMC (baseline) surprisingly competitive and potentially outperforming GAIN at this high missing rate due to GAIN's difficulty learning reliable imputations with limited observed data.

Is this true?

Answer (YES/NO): NO